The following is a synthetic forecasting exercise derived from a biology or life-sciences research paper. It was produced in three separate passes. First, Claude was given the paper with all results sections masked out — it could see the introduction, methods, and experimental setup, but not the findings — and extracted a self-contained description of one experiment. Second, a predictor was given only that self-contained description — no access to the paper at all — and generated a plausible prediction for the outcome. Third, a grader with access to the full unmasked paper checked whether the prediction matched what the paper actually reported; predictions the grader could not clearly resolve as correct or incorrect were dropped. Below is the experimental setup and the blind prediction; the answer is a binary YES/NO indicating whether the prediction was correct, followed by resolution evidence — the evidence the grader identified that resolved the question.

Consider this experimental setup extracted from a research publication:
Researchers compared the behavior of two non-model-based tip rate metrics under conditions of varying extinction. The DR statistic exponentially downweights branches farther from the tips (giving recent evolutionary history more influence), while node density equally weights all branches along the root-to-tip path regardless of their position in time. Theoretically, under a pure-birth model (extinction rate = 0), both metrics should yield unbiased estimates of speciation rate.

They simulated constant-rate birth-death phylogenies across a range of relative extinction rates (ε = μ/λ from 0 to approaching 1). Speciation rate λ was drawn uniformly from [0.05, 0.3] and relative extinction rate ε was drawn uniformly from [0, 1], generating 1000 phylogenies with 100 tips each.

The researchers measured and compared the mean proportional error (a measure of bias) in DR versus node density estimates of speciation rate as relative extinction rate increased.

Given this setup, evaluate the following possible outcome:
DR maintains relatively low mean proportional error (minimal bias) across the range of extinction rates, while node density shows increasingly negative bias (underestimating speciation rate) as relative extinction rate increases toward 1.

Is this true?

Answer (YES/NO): NO